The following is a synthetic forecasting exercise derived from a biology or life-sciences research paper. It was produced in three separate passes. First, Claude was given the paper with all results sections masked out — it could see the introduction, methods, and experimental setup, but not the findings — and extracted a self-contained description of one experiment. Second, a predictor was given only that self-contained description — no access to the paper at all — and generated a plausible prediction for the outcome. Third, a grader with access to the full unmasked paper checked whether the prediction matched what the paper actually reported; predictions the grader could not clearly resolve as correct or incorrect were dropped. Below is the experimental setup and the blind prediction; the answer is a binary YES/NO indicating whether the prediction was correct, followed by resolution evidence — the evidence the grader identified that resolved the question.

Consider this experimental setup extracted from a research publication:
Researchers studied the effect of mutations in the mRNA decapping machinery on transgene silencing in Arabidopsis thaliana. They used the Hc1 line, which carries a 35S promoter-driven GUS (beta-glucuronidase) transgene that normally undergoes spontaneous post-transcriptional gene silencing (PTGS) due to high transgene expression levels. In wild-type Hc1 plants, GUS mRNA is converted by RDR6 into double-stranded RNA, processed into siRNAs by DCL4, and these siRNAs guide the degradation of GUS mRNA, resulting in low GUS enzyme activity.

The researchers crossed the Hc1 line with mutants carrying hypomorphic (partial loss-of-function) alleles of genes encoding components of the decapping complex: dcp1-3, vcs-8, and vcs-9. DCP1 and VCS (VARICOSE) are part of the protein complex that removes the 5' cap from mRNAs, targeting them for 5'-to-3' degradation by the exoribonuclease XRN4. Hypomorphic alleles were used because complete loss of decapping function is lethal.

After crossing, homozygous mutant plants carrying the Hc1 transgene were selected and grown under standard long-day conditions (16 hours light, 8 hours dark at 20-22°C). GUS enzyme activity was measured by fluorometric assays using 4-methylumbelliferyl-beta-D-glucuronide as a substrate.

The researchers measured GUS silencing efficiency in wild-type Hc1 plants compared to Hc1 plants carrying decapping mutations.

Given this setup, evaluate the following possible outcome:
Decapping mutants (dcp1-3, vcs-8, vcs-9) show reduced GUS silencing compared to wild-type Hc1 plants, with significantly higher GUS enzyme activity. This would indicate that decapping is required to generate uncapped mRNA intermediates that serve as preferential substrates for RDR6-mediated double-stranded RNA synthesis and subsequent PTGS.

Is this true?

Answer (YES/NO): NO